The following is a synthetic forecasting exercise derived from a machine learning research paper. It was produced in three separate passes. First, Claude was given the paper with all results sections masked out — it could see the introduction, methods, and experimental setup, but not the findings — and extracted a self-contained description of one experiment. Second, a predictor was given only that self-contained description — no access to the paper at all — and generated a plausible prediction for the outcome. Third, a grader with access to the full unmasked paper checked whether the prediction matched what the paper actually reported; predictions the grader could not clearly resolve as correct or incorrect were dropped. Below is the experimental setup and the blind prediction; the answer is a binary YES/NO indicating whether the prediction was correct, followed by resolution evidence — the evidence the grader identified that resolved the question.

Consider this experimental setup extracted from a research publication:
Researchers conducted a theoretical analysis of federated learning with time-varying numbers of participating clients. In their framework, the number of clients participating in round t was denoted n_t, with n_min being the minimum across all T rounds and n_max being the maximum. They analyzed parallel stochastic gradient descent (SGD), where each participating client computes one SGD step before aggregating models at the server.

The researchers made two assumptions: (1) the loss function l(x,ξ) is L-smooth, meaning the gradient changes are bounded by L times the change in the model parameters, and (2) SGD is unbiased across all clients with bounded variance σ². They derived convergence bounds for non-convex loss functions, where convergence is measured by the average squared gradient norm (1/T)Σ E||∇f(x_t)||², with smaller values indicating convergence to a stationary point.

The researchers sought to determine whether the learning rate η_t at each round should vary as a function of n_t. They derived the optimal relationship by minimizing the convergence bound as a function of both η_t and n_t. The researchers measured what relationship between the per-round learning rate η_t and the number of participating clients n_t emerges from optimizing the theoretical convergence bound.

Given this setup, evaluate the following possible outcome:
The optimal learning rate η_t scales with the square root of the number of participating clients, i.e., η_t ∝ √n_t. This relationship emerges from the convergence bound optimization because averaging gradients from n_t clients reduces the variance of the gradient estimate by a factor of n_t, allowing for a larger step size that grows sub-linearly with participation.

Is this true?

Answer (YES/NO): YES